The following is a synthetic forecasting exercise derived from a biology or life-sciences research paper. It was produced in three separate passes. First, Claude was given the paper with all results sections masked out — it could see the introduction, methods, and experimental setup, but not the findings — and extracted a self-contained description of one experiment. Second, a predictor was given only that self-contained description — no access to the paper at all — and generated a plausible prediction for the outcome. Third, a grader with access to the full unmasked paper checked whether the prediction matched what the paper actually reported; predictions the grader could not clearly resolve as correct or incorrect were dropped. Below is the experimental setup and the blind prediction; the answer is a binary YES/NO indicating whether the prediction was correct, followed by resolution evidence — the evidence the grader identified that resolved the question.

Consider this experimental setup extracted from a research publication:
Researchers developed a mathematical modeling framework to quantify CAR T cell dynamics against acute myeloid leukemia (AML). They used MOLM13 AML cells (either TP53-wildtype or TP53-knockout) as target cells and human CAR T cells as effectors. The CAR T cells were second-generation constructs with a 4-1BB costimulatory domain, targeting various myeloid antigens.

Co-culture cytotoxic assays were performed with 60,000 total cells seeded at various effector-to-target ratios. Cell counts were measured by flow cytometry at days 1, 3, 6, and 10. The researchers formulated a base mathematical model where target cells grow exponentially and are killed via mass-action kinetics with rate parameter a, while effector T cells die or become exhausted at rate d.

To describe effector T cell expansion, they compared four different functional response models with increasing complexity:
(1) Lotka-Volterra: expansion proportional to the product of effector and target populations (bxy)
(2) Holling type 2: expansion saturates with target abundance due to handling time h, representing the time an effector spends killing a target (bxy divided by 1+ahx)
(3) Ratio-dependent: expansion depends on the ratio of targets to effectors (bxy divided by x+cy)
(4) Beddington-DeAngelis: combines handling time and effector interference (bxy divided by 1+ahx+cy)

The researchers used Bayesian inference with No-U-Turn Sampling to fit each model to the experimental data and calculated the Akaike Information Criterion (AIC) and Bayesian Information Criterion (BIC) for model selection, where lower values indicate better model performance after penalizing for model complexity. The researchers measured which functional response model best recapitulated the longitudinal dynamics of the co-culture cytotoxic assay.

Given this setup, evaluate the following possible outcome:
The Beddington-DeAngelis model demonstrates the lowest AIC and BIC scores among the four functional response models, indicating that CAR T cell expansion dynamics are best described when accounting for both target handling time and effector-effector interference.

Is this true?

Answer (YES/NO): YES